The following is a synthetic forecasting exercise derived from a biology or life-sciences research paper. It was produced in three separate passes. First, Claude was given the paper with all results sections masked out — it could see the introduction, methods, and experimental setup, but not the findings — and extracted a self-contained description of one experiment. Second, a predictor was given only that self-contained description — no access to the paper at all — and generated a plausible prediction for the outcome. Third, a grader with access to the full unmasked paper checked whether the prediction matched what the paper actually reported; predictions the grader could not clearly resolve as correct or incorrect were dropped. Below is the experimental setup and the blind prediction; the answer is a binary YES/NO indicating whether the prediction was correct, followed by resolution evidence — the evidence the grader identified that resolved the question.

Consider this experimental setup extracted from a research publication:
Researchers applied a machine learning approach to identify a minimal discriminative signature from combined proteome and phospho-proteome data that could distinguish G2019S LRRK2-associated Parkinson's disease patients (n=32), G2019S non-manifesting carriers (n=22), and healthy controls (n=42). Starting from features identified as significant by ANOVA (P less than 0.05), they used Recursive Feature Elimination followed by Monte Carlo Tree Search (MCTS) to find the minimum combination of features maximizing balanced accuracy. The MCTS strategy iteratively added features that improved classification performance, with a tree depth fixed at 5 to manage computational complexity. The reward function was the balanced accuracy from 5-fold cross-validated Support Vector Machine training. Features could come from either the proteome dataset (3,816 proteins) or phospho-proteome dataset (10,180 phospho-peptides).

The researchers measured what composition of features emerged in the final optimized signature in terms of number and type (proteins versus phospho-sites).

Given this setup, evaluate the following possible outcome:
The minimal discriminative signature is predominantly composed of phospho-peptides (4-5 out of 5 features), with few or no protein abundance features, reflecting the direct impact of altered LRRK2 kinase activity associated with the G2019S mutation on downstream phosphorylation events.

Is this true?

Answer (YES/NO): NO